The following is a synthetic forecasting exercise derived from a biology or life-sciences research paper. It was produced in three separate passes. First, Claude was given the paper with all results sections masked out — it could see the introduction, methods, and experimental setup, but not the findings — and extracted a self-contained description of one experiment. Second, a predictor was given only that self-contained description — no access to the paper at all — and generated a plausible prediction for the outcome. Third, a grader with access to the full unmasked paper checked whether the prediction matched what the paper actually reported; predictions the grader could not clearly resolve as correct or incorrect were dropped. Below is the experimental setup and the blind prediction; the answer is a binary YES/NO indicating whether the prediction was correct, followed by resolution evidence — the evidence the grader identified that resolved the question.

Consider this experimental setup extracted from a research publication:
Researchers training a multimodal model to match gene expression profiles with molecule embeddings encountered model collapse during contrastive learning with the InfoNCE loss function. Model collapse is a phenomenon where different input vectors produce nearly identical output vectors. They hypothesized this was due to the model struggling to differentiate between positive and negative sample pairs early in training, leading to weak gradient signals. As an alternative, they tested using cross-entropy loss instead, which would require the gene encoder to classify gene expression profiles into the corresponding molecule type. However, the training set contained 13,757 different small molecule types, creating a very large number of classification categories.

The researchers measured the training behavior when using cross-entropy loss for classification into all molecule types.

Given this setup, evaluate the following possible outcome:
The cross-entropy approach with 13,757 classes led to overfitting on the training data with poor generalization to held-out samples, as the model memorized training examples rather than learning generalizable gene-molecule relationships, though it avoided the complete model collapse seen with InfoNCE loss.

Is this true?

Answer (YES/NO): NO